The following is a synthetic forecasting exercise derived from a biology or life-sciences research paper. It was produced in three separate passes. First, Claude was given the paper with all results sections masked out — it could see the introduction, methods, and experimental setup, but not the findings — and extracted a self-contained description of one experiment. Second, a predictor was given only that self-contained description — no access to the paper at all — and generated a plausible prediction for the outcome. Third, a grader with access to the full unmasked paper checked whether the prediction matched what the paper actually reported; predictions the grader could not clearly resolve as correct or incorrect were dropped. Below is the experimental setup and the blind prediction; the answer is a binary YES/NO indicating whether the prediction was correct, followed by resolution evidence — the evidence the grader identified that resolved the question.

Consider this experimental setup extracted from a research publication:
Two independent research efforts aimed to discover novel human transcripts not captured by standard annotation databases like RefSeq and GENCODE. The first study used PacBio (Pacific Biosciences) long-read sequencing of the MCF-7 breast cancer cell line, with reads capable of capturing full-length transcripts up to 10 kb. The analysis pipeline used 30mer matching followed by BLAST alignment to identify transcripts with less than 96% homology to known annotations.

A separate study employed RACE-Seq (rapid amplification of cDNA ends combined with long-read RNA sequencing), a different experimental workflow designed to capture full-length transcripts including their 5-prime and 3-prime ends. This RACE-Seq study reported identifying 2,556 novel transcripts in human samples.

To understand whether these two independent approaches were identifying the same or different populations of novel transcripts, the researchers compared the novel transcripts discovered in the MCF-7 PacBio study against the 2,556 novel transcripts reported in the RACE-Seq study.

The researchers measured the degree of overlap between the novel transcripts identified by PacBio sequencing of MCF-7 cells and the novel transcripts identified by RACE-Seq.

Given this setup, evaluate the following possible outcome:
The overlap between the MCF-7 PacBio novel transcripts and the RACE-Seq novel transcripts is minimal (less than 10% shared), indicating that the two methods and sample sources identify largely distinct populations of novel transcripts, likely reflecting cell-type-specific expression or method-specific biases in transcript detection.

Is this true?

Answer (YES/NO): YES